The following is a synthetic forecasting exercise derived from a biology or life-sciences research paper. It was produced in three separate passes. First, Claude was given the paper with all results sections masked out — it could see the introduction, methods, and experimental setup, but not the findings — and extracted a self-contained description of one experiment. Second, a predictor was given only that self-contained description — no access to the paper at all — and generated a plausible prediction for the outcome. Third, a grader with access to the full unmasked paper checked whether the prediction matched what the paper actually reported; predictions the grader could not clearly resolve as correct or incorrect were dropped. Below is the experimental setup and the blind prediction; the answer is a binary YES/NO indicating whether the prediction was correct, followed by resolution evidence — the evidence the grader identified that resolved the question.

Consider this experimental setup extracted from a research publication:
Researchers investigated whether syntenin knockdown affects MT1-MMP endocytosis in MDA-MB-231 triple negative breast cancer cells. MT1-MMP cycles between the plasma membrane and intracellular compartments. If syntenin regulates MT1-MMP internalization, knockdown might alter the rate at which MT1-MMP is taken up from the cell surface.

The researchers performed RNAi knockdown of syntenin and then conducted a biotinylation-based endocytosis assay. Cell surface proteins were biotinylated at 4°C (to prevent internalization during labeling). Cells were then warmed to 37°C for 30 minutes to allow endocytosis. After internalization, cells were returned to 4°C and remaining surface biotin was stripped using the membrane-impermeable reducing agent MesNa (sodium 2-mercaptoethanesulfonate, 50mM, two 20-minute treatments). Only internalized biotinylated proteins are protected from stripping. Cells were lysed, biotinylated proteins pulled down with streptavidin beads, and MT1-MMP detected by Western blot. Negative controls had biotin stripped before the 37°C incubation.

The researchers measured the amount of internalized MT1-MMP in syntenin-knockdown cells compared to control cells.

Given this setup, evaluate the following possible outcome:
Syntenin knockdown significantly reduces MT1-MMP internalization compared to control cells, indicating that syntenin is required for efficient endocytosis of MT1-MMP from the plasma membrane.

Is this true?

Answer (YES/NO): NO